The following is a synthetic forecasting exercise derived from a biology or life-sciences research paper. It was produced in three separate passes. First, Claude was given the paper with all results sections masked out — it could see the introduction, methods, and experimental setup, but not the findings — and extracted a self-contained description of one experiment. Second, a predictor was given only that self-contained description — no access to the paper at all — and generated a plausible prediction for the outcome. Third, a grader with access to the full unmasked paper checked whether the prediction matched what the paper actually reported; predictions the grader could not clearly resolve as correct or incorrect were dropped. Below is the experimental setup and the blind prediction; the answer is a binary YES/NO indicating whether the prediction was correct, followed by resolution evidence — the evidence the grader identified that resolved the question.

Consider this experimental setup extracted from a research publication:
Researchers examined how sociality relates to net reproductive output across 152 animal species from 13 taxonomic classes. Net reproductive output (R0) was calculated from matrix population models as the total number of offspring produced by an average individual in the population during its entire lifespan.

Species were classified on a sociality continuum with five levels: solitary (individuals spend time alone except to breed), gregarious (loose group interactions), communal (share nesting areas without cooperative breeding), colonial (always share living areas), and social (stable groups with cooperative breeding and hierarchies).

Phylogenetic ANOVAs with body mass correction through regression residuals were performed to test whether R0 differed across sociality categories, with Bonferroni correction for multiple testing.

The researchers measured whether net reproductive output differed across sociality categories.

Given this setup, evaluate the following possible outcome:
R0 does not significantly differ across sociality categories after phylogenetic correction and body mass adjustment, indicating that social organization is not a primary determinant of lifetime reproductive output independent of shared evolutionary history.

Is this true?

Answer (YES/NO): YES